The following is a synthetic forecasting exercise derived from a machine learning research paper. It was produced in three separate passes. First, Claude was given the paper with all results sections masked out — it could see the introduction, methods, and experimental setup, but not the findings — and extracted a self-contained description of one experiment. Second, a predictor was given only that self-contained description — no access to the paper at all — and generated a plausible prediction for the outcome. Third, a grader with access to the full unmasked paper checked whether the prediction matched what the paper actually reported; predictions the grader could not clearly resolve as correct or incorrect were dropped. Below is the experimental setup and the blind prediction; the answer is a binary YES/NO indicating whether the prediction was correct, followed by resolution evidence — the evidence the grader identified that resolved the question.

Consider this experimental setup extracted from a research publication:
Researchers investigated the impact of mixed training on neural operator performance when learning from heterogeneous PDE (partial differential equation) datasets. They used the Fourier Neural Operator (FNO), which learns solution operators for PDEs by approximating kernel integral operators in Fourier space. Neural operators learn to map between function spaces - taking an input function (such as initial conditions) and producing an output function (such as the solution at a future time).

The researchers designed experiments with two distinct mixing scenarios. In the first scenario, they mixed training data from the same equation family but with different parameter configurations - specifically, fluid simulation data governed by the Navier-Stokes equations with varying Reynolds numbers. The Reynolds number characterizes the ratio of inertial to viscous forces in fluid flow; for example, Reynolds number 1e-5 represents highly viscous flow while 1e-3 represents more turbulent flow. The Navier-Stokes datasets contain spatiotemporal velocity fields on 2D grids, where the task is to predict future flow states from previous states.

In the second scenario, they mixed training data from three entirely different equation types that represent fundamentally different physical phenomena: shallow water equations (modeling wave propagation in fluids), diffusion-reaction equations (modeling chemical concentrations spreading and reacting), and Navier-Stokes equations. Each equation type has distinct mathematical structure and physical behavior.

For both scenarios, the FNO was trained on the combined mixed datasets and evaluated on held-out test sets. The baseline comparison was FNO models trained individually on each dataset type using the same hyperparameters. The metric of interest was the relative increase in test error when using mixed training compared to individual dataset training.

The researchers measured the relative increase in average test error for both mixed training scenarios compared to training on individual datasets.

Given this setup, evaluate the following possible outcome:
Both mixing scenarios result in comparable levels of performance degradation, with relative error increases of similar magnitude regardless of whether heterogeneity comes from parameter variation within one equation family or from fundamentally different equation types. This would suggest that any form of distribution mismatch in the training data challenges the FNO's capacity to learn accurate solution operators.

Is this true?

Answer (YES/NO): NO